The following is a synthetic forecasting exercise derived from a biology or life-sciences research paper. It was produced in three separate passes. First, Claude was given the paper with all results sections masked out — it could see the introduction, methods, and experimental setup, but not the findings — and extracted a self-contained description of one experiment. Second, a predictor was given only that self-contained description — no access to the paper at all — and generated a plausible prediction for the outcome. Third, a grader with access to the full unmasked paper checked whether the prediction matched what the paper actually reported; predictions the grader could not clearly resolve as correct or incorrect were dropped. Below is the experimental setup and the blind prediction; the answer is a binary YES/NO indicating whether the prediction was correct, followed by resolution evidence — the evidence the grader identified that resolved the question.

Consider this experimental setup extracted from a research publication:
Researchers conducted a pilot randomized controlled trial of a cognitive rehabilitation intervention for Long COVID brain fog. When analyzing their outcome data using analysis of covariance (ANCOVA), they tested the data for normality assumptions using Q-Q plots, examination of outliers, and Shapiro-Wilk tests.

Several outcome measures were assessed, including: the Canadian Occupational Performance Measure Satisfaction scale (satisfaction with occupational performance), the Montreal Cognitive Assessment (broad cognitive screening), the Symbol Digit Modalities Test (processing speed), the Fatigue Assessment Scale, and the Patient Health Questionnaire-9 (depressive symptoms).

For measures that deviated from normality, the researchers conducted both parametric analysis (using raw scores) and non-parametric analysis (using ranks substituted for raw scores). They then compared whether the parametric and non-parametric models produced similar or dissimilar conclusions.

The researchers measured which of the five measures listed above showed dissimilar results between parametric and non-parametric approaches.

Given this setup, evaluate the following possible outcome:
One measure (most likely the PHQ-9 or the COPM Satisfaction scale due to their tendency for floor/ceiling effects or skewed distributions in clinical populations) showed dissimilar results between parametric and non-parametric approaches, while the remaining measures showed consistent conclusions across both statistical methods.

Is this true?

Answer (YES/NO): NO